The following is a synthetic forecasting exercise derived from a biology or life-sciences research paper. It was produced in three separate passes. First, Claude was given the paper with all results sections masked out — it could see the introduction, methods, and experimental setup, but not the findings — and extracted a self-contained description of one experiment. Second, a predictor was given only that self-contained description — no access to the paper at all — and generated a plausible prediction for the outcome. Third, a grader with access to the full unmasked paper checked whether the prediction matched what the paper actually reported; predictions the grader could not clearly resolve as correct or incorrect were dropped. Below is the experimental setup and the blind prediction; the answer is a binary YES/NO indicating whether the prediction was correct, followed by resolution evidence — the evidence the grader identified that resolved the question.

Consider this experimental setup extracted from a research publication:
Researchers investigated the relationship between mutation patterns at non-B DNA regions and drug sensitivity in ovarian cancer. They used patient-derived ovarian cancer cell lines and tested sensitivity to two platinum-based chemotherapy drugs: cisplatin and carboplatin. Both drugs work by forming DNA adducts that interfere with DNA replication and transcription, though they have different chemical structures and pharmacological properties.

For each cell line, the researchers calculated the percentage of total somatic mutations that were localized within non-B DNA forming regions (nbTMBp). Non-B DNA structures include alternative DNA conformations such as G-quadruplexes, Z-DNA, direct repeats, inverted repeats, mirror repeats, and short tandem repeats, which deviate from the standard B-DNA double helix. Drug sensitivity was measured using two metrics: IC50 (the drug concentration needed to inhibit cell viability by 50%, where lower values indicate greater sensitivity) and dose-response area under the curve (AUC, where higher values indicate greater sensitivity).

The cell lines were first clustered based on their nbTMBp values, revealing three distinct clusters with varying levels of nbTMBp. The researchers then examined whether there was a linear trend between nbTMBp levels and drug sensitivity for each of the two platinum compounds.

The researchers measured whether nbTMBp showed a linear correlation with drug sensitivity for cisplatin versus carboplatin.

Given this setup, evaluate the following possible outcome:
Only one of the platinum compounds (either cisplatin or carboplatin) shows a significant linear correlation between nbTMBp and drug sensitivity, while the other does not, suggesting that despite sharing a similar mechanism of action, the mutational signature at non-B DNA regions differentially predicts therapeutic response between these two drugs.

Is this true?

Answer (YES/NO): YES